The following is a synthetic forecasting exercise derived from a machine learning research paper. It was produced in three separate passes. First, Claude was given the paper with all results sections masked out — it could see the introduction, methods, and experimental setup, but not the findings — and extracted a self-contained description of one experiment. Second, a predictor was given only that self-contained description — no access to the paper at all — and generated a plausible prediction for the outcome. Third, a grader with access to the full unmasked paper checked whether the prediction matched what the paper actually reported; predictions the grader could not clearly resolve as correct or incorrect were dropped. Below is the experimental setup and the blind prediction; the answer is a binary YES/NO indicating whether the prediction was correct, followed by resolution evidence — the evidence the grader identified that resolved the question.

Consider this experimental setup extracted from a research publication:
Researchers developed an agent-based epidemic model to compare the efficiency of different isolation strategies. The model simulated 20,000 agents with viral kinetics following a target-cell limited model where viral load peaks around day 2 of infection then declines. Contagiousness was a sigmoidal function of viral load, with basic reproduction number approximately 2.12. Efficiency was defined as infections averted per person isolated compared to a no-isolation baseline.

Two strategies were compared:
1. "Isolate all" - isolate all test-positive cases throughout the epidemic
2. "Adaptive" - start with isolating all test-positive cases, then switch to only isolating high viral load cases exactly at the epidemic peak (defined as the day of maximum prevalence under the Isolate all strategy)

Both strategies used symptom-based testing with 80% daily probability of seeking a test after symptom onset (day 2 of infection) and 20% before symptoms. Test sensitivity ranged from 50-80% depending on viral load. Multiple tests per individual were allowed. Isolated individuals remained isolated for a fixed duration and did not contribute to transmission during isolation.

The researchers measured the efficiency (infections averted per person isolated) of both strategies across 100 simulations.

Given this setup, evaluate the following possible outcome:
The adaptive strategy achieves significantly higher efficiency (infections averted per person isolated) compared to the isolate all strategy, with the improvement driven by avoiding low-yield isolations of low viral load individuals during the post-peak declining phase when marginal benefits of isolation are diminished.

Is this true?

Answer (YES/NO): NO